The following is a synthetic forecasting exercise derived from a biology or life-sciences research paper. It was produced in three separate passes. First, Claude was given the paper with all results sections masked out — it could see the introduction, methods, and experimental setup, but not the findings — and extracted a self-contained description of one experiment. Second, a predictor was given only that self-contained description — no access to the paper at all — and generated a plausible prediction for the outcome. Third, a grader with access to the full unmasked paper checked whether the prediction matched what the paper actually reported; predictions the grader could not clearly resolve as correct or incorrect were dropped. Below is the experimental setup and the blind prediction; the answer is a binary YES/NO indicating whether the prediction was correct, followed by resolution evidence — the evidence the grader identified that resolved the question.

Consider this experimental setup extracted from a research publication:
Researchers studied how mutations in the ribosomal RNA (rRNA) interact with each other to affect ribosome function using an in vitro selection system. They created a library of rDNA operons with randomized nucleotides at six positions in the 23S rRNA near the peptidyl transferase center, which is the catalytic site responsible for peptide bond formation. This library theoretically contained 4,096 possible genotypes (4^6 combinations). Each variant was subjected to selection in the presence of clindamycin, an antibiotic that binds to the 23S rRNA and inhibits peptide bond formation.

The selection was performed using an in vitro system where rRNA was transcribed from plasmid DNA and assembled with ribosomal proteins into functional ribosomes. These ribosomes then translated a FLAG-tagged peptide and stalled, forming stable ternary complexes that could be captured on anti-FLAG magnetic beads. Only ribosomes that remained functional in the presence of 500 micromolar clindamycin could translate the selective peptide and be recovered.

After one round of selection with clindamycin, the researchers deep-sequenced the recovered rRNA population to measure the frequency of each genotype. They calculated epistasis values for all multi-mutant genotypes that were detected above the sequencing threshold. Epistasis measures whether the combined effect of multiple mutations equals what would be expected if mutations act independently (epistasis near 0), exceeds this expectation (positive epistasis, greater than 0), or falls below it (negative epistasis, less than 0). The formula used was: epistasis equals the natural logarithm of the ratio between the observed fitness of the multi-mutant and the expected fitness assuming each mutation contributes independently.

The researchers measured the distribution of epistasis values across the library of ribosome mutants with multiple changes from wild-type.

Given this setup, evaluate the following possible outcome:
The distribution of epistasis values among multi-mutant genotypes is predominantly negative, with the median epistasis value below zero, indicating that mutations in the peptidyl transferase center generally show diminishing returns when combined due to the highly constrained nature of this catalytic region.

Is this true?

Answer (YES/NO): NO